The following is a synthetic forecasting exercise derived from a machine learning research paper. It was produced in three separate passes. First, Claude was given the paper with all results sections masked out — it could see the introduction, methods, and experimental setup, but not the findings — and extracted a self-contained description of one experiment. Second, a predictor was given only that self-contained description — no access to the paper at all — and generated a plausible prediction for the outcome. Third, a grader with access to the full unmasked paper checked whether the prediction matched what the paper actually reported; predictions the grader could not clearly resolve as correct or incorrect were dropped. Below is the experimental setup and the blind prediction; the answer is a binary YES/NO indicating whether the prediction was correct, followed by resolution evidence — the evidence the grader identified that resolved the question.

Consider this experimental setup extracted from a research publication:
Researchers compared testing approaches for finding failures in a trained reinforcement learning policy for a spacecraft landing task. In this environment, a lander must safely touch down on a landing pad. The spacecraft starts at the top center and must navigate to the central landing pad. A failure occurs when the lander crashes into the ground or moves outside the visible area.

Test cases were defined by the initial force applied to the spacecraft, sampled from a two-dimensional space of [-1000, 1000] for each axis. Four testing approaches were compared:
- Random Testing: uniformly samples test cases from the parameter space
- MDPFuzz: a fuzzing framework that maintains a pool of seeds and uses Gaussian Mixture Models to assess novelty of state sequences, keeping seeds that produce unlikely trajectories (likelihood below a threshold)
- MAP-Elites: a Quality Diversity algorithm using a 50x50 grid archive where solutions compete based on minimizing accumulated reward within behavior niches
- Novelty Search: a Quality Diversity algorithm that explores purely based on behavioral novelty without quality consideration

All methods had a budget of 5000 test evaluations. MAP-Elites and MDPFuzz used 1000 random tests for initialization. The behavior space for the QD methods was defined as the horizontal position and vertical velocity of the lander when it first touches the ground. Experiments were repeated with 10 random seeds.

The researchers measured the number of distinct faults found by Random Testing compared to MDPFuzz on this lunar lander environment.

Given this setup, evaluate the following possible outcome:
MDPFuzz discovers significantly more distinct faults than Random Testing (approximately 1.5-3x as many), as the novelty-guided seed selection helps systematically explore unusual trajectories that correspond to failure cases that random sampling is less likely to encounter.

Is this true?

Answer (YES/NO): NO